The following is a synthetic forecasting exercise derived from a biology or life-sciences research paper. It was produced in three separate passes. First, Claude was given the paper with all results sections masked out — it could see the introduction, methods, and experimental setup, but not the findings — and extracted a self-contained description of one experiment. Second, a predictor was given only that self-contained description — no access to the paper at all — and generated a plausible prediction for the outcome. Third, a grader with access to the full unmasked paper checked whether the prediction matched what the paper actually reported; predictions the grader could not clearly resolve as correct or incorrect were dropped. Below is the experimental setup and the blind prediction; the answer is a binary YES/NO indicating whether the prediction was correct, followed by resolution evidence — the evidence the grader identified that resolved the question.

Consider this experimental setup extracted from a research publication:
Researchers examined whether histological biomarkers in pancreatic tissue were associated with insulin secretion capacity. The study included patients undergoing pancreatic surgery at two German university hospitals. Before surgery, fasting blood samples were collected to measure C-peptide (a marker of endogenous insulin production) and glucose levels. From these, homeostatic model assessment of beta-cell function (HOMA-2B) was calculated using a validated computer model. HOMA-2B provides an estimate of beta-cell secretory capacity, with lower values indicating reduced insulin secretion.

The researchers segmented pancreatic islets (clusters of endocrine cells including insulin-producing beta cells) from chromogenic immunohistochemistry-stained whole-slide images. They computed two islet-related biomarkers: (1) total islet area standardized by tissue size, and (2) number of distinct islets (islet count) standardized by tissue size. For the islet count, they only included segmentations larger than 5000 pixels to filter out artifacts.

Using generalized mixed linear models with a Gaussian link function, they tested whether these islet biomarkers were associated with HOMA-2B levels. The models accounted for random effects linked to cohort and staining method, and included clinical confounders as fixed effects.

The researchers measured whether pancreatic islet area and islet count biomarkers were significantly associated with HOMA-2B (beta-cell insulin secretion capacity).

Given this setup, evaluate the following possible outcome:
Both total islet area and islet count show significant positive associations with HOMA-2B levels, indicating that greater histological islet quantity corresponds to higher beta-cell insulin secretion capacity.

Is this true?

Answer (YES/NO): NO